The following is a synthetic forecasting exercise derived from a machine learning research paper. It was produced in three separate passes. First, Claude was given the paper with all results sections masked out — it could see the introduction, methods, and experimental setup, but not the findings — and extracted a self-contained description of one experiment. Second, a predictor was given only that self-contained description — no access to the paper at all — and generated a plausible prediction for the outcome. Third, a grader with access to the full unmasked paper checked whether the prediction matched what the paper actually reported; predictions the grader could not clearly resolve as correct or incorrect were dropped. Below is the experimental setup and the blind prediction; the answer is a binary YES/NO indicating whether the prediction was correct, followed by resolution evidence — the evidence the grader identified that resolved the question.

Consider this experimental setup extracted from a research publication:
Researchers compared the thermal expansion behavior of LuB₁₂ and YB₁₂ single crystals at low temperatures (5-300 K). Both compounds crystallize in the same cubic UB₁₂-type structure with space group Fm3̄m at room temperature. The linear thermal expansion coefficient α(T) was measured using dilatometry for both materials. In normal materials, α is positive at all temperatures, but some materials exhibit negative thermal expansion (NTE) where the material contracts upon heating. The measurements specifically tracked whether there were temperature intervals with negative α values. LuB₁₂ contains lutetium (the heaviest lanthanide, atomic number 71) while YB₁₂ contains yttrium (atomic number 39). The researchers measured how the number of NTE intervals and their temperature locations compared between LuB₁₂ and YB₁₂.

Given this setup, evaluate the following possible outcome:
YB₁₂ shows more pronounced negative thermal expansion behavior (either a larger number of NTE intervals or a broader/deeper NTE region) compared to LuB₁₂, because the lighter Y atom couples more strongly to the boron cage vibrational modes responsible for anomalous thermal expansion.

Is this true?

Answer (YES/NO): NO